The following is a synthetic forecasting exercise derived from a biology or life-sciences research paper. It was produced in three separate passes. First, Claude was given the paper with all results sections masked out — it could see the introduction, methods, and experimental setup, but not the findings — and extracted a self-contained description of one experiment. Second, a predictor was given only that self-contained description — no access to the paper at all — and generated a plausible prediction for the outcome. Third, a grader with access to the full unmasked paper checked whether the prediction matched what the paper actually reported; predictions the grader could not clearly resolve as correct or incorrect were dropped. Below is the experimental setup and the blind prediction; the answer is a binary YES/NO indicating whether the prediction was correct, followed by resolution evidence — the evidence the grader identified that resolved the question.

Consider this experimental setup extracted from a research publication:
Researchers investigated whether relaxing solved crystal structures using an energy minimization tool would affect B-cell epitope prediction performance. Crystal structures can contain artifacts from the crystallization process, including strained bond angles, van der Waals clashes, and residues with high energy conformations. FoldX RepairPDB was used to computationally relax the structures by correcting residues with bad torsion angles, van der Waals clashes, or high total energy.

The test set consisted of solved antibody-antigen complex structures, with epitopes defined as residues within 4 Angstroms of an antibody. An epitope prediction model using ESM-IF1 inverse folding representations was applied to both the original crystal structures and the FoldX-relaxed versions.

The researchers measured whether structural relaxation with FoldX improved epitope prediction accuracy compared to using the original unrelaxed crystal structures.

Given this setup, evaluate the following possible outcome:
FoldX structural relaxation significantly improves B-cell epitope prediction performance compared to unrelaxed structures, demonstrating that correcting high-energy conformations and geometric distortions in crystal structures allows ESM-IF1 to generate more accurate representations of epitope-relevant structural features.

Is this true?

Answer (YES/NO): NO